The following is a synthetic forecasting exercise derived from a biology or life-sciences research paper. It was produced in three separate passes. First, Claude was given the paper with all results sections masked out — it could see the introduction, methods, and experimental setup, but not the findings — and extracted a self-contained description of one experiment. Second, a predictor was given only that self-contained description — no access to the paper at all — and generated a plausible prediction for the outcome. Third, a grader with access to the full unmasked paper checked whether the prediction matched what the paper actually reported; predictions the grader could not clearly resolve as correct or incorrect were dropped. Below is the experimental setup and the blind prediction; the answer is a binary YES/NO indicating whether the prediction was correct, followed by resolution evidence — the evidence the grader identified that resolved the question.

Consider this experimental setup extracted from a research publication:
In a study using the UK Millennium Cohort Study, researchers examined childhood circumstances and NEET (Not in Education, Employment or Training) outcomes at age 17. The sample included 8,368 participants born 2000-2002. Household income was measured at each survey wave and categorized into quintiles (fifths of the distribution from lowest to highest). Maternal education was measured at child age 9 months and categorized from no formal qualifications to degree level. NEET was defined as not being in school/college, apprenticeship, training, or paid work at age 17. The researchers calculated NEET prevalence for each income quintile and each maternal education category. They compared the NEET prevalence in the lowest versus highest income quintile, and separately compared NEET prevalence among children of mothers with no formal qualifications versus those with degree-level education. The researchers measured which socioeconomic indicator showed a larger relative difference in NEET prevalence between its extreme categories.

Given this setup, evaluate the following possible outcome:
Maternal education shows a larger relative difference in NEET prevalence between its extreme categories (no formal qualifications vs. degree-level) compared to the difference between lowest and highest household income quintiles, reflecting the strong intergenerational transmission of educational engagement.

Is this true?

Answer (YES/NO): NO